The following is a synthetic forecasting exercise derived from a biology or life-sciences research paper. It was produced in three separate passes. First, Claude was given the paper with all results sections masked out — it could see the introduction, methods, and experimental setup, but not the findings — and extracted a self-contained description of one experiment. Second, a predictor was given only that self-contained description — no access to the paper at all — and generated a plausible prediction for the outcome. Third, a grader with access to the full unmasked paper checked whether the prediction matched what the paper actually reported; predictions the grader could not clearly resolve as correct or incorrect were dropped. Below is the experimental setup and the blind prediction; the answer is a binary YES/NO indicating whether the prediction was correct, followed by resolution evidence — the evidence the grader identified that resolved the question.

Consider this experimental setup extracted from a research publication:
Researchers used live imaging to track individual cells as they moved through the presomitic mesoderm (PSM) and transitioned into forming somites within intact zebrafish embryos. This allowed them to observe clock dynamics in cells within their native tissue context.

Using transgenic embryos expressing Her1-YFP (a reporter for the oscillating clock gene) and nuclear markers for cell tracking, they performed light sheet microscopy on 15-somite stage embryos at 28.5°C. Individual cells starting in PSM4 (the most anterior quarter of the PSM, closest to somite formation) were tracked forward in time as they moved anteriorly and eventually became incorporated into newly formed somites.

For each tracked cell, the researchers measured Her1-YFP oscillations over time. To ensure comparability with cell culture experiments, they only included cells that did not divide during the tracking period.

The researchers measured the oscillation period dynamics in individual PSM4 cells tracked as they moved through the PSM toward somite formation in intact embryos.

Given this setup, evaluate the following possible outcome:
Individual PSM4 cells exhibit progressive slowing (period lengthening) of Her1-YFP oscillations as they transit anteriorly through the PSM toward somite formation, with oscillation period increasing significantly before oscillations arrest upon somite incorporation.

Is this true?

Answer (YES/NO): YES